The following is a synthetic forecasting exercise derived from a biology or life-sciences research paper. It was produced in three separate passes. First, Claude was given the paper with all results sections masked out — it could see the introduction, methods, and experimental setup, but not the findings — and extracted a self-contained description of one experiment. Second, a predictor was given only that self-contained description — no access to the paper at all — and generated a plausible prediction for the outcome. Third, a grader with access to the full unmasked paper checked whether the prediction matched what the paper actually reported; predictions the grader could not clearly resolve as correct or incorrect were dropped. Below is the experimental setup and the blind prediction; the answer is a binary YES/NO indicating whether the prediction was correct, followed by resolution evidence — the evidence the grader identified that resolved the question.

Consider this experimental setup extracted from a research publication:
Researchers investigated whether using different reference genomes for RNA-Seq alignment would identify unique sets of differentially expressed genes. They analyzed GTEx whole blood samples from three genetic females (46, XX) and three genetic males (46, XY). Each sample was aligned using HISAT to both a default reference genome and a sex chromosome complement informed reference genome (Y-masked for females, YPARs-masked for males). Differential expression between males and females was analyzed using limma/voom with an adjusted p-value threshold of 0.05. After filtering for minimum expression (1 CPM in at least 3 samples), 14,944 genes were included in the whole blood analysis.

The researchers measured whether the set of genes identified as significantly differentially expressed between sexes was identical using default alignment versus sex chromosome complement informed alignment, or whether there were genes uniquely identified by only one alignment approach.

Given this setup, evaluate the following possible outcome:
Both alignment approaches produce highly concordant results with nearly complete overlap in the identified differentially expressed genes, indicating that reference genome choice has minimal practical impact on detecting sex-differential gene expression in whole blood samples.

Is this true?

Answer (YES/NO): NO